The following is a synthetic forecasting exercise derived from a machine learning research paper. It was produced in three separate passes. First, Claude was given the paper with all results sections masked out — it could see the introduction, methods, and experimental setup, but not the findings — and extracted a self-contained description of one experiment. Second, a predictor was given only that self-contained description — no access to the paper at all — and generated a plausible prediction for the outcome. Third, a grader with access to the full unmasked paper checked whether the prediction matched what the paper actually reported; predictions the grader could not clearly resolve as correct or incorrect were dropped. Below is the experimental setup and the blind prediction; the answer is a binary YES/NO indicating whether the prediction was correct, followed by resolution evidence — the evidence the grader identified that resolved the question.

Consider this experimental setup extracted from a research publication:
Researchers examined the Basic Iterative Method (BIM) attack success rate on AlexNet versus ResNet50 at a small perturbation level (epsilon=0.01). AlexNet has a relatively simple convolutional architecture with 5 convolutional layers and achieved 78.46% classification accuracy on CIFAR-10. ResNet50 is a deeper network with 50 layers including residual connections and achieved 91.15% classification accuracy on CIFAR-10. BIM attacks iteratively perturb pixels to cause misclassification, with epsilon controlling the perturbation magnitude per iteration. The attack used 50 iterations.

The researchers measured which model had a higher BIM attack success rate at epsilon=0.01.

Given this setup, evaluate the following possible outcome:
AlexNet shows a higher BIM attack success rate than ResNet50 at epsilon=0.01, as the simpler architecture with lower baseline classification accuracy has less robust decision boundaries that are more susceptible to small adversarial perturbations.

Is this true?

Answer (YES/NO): YES